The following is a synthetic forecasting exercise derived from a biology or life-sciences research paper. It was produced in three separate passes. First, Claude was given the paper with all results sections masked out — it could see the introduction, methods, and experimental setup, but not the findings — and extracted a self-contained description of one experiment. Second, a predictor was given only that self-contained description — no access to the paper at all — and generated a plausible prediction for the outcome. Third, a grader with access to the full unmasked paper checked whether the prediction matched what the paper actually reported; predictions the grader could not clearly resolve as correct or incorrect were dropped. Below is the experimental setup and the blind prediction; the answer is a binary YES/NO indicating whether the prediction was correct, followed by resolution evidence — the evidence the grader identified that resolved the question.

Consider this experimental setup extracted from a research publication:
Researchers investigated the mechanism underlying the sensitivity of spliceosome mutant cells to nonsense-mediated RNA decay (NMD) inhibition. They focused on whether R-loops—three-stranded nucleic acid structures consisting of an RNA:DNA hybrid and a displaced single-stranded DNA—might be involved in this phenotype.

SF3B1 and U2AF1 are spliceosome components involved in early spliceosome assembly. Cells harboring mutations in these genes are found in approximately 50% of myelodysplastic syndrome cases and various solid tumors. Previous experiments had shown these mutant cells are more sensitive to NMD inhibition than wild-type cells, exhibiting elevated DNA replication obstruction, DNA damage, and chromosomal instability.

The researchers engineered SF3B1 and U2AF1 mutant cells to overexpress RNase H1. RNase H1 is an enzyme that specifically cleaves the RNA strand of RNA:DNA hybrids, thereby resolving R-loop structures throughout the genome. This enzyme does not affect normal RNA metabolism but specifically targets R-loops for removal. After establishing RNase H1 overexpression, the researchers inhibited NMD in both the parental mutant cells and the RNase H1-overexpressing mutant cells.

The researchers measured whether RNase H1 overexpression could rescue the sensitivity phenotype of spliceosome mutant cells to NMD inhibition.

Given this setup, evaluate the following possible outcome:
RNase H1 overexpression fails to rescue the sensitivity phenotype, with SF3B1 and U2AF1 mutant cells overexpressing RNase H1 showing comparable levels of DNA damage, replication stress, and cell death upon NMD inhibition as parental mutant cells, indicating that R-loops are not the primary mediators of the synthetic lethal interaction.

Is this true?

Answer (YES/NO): NO